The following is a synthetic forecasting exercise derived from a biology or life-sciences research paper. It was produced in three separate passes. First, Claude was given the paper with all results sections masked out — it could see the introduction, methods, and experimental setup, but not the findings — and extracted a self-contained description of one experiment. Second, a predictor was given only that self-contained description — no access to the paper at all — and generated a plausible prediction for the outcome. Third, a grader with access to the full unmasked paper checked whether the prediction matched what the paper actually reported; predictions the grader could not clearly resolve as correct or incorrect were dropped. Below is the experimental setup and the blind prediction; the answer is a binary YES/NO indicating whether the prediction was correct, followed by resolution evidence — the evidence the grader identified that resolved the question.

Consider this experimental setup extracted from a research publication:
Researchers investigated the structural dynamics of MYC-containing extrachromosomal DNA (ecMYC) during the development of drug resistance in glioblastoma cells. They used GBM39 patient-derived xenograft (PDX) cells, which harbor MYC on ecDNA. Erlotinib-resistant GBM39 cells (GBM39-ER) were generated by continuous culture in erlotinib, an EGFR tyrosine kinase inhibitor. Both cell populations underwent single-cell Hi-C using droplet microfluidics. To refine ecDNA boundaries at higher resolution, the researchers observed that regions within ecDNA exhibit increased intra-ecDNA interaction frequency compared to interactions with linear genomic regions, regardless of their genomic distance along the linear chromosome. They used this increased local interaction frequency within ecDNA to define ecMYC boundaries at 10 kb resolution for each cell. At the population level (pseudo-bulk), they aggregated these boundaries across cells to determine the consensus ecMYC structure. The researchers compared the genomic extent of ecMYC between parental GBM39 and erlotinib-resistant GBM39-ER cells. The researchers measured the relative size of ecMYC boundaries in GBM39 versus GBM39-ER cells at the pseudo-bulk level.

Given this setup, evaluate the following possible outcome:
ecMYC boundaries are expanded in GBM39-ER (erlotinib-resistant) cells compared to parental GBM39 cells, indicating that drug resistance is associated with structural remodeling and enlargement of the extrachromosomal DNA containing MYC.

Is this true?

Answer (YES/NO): YES